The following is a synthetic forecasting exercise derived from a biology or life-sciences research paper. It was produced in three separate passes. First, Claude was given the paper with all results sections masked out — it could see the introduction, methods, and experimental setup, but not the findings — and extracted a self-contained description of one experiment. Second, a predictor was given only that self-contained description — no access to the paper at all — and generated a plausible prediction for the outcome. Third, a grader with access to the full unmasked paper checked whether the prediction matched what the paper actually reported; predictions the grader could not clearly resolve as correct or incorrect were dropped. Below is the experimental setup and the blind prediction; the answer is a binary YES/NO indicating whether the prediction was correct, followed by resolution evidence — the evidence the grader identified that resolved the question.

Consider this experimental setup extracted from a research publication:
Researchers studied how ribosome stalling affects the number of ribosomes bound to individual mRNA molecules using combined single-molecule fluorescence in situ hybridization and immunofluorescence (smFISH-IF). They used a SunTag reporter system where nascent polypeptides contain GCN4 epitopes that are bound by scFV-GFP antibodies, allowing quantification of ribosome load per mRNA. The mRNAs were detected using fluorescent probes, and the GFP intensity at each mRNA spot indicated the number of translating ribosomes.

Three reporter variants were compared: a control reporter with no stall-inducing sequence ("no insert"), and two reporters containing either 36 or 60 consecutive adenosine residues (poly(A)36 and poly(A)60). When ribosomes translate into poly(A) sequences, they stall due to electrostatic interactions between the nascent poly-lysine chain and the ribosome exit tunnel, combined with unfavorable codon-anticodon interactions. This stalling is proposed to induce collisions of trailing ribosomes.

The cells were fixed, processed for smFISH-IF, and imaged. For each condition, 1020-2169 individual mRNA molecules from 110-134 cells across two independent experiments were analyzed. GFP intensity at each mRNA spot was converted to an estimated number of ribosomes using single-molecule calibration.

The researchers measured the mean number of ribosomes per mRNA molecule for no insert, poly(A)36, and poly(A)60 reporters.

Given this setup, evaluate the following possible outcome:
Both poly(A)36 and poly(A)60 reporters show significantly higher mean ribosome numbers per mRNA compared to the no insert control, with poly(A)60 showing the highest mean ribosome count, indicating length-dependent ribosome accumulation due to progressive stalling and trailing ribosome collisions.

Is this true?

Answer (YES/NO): YES